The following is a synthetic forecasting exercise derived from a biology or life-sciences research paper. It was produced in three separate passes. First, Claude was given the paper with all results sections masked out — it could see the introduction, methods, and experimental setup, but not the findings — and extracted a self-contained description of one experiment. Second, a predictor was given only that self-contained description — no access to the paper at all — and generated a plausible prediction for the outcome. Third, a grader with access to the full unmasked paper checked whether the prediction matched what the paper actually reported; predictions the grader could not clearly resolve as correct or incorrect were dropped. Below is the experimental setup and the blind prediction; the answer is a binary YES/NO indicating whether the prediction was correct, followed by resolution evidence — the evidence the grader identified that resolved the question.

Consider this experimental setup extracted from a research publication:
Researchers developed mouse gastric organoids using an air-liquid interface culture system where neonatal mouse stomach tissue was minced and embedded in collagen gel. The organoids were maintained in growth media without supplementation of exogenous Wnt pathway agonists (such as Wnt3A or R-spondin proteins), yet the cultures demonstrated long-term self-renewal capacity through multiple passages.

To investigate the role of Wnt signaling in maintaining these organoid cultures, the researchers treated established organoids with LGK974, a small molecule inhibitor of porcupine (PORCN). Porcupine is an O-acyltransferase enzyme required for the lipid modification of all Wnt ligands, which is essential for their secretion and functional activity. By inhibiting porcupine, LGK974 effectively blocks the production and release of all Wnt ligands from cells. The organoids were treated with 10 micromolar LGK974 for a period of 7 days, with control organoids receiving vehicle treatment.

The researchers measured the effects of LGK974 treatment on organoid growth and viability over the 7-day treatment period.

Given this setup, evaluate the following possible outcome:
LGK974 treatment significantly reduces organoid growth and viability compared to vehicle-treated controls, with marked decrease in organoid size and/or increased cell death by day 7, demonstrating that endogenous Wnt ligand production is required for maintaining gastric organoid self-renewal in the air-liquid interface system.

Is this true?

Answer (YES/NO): YES